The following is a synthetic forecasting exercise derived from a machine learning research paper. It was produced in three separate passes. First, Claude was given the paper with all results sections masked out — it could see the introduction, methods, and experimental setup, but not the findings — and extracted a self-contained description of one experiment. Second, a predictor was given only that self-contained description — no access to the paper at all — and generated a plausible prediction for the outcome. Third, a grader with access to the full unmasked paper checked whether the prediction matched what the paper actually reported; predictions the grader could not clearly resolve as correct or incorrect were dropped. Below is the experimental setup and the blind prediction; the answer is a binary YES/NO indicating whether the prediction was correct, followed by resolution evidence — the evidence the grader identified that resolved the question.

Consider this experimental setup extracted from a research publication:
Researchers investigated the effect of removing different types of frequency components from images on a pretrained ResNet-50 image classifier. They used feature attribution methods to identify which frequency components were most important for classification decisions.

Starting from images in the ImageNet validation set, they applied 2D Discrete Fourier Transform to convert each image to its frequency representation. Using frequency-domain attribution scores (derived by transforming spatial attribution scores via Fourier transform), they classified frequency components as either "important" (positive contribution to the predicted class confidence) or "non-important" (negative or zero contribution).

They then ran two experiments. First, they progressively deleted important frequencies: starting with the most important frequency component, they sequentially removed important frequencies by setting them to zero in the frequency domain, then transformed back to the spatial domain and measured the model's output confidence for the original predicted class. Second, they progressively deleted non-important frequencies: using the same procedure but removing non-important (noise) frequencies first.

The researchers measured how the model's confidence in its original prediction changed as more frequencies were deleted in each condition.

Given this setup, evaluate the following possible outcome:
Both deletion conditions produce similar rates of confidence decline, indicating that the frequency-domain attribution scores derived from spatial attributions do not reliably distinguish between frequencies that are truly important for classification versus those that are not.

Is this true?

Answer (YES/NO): NO